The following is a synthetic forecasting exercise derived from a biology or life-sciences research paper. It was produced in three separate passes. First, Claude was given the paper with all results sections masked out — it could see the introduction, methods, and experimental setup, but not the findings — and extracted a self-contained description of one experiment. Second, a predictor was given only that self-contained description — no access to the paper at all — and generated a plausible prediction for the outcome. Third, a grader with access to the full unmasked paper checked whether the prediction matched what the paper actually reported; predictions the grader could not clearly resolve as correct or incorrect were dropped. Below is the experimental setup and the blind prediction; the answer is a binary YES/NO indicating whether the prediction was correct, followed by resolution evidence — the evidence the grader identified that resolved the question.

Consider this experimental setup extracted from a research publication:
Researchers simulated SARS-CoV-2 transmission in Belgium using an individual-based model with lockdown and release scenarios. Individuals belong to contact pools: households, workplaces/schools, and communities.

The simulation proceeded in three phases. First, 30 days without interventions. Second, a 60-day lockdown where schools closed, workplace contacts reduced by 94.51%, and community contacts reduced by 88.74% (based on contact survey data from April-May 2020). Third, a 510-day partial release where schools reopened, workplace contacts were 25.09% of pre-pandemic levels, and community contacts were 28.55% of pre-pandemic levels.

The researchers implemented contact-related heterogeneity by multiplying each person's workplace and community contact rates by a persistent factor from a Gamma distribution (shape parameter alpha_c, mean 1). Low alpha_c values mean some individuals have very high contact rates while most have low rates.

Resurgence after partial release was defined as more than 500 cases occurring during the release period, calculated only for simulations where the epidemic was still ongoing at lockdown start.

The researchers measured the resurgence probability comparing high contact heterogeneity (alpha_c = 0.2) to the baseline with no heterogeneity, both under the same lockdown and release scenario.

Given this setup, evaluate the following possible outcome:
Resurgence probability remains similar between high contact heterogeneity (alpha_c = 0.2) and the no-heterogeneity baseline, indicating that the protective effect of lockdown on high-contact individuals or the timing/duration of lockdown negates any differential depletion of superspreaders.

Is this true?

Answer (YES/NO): NO